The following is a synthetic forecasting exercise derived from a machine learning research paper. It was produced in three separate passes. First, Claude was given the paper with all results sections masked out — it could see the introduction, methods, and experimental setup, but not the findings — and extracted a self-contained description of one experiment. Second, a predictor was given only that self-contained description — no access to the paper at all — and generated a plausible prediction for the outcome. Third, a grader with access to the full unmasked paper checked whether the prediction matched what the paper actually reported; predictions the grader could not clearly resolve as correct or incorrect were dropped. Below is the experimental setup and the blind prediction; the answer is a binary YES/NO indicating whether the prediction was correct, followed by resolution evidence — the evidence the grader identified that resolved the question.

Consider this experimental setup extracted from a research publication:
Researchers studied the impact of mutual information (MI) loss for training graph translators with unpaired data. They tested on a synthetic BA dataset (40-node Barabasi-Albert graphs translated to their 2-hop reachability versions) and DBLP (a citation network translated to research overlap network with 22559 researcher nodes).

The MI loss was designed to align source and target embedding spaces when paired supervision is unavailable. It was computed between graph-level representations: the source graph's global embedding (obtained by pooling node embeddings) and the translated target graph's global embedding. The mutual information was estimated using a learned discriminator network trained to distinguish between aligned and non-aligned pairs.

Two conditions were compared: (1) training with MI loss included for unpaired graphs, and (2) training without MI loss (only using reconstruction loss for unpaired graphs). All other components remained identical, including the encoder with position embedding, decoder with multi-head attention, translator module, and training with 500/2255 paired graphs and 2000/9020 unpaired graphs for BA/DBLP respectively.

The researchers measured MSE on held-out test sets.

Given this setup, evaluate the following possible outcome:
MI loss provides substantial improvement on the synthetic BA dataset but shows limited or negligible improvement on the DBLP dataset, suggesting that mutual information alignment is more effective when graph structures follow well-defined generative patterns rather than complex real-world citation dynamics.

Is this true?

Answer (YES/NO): NO